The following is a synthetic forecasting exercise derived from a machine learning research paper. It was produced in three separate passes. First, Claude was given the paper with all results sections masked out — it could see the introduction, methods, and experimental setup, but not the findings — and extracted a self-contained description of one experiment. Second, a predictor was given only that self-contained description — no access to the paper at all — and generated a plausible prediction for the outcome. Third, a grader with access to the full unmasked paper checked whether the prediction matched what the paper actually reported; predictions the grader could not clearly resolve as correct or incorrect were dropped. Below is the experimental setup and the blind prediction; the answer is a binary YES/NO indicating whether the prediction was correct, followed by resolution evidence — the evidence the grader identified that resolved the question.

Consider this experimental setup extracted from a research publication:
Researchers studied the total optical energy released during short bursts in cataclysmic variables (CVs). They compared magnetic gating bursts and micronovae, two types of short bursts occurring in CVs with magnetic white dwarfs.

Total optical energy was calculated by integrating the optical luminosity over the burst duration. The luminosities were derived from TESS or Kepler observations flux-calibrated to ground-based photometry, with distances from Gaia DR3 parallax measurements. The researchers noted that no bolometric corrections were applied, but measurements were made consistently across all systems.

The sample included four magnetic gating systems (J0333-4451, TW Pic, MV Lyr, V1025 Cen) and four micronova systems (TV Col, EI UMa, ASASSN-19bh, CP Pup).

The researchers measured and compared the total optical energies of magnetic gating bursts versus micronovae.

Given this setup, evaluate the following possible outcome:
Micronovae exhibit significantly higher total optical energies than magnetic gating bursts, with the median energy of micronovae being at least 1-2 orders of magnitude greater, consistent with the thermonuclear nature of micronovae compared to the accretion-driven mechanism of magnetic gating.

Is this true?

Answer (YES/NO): YES